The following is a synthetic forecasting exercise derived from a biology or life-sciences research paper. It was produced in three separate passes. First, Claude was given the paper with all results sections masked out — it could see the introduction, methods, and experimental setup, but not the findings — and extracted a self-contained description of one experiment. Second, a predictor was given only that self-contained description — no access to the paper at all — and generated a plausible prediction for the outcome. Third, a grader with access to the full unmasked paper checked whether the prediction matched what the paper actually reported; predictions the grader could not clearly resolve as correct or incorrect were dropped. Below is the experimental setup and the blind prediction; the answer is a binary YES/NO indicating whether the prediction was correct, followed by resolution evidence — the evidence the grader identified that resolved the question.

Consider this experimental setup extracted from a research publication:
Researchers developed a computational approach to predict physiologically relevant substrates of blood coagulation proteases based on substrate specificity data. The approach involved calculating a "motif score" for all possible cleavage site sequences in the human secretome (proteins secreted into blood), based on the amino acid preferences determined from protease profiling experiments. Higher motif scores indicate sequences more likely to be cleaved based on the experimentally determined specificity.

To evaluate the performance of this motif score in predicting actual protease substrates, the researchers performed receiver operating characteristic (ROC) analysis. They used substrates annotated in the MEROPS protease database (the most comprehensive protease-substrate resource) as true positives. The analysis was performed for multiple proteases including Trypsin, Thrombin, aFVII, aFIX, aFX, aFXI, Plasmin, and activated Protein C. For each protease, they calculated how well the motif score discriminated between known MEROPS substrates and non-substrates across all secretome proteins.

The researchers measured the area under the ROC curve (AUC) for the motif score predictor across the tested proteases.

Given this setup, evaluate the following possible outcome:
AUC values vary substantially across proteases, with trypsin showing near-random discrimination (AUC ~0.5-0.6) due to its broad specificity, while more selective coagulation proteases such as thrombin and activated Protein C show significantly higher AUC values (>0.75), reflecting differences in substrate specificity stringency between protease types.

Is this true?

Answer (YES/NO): NO